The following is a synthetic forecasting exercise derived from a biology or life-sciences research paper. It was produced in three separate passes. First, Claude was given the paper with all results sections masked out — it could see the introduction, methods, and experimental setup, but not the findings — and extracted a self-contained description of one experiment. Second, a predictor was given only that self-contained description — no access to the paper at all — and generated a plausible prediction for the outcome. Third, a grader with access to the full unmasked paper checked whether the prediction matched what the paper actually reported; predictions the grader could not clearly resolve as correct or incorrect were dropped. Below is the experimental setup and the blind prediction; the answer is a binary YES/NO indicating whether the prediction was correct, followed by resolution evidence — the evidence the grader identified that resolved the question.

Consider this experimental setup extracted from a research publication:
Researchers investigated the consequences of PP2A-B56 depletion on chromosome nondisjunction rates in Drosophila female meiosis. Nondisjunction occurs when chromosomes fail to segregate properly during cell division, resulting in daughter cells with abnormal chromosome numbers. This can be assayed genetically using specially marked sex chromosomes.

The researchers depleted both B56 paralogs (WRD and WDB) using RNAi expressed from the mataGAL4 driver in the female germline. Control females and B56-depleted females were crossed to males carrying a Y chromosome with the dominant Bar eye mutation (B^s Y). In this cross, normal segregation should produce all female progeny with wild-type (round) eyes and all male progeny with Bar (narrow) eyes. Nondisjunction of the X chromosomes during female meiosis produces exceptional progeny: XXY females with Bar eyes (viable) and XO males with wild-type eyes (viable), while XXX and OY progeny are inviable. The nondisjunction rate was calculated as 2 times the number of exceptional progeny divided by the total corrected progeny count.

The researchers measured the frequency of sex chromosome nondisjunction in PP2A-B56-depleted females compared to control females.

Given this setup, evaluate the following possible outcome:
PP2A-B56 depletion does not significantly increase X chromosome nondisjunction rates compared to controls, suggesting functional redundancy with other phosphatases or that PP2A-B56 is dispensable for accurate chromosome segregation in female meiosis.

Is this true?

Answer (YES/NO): YES